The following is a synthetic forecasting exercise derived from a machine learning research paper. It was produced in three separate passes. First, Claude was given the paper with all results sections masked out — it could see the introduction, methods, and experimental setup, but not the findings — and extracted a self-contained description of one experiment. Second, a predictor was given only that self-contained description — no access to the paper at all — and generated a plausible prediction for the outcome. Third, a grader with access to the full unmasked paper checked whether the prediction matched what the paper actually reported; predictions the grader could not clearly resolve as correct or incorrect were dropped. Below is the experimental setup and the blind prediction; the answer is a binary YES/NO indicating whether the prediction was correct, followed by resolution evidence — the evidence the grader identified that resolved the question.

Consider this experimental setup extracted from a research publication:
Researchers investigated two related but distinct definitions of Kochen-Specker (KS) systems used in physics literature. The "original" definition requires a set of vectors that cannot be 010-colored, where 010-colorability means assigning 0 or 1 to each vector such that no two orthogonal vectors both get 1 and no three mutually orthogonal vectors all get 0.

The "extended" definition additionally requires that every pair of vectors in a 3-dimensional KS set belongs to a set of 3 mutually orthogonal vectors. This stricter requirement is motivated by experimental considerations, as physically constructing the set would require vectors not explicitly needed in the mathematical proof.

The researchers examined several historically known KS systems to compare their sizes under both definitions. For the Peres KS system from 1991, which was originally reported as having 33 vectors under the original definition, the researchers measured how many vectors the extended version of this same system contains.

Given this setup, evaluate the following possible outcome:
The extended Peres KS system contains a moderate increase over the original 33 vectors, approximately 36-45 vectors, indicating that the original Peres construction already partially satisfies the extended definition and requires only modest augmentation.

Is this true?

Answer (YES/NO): NO